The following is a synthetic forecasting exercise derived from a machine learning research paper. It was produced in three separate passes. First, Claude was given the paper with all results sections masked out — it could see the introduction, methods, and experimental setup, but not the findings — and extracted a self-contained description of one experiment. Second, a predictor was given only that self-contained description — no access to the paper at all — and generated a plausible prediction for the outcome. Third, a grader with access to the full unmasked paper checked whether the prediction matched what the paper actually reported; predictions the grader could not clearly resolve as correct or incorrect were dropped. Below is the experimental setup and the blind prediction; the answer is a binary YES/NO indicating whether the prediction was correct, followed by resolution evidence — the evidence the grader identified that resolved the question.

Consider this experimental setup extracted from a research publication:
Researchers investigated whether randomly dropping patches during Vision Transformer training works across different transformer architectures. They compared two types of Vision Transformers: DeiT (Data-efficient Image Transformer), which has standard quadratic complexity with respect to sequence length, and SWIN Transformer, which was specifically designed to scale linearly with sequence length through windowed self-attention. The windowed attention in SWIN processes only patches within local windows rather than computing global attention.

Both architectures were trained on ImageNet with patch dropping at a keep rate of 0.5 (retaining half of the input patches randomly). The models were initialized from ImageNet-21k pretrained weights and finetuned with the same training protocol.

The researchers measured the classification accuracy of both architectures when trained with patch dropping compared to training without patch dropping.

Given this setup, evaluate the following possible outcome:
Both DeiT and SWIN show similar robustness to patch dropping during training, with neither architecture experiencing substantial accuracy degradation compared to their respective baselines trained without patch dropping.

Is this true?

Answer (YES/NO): YES